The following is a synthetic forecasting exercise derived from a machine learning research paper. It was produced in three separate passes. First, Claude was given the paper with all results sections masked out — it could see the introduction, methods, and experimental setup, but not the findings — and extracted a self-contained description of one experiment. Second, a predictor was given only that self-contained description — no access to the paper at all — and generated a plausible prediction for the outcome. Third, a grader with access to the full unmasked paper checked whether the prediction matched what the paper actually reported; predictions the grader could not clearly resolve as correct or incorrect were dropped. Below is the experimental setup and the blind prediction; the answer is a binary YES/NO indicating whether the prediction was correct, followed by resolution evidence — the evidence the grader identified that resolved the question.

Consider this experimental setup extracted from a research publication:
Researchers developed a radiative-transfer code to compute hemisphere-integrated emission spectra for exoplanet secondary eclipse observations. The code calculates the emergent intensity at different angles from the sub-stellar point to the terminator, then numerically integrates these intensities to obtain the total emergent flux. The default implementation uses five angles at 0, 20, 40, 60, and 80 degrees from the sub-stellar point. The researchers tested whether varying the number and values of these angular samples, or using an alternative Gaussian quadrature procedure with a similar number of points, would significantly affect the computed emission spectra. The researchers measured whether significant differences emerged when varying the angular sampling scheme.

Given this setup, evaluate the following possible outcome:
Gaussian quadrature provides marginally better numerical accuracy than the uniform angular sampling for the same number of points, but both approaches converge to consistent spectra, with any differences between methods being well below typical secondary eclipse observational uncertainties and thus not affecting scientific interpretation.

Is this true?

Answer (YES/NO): NO